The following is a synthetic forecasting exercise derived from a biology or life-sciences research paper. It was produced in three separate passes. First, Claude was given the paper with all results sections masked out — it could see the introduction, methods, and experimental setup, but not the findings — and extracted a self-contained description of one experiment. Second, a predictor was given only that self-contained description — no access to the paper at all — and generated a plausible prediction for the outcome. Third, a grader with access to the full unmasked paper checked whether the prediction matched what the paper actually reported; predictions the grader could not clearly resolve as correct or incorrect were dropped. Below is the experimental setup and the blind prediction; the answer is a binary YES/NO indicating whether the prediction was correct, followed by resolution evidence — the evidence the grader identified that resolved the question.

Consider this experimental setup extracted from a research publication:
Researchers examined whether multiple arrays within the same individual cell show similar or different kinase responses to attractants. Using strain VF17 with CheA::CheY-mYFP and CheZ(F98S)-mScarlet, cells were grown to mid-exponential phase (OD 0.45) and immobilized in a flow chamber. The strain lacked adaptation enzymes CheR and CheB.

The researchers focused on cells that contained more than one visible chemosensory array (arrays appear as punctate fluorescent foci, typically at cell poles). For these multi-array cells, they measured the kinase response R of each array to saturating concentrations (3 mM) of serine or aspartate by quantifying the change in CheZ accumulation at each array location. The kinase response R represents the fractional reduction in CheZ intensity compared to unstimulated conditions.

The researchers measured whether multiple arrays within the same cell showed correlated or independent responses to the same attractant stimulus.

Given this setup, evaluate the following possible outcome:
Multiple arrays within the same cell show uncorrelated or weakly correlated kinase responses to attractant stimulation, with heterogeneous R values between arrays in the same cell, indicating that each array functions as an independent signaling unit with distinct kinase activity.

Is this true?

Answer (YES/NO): YES